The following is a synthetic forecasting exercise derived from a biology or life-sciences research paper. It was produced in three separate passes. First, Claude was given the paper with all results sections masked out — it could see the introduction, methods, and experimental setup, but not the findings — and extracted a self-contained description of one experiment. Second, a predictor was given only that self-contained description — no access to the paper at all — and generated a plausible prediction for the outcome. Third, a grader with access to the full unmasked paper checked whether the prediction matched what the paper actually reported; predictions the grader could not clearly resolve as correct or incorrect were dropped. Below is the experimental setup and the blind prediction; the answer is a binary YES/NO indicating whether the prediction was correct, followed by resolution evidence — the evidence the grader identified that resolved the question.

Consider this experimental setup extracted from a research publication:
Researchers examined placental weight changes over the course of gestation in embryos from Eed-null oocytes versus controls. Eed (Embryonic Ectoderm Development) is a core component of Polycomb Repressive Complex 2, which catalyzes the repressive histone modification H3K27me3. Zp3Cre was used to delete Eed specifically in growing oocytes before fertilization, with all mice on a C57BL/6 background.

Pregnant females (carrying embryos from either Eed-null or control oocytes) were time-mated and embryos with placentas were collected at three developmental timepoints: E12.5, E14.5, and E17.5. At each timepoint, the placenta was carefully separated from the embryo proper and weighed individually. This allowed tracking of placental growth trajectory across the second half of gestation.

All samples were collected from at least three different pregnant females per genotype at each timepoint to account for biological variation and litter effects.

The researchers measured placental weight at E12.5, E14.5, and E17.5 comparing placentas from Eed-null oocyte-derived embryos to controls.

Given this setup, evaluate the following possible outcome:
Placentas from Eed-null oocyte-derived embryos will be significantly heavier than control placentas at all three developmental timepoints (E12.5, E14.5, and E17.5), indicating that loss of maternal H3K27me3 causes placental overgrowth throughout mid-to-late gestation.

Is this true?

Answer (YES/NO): NO